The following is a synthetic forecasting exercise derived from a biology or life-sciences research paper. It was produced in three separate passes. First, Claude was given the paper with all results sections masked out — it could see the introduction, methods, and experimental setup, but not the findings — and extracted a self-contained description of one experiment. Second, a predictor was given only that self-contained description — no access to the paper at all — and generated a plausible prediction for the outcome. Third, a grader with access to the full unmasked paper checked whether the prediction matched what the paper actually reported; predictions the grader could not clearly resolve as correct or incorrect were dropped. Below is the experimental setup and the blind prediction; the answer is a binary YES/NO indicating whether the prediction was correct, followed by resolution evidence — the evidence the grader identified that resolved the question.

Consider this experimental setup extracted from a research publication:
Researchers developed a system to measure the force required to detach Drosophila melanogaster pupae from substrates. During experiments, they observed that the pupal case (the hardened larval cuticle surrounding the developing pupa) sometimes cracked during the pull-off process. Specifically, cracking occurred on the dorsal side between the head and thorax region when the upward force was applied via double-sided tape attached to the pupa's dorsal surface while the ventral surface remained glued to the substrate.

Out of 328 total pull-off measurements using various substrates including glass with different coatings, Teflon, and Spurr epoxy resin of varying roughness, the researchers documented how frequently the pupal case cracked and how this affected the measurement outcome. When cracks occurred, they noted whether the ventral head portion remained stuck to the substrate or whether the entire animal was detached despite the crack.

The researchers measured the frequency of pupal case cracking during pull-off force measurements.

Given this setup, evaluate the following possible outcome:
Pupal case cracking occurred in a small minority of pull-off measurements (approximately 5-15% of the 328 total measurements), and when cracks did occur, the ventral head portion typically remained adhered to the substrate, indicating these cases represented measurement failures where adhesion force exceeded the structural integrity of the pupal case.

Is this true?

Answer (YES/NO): NO